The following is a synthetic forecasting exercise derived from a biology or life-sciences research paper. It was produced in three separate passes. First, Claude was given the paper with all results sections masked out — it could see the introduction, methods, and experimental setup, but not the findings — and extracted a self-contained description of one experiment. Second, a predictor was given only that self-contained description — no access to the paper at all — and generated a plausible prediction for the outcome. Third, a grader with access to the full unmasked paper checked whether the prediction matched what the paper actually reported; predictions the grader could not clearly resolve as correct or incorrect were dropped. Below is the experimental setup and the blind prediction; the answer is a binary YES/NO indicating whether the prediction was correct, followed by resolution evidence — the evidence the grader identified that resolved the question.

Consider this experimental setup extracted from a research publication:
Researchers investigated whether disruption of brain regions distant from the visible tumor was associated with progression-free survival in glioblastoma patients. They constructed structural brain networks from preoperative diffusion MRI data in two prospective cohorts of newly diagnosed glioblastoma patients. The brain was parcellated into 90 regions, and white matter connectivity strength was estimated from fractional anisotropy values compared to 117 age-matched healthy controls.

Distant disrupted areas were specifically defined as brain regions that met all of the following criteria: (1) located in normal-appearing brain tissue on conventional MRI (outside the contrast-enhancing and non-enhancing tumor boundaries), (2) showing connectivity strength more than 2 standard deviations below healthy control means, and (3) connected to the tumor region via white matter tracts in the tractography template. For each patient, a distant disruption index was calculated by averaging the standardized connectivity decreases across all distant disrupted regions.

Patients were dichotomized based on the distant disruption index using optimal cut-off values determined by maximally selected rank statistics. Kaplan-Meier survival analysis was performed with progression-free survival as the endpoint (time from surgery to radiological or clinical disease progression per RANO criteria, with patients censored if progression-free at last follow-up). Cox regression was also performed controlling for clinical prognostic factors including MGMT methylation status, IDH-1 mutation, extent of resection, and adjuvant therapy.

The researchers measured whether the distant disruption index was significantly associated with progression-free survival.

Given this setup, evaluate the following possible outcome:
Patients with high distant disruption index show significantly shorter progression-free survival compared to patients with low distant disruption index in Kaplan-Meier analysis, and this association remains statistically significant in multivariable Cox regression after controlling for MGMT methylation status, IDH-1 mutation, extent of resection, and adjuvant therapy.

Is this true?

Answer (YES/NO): YES